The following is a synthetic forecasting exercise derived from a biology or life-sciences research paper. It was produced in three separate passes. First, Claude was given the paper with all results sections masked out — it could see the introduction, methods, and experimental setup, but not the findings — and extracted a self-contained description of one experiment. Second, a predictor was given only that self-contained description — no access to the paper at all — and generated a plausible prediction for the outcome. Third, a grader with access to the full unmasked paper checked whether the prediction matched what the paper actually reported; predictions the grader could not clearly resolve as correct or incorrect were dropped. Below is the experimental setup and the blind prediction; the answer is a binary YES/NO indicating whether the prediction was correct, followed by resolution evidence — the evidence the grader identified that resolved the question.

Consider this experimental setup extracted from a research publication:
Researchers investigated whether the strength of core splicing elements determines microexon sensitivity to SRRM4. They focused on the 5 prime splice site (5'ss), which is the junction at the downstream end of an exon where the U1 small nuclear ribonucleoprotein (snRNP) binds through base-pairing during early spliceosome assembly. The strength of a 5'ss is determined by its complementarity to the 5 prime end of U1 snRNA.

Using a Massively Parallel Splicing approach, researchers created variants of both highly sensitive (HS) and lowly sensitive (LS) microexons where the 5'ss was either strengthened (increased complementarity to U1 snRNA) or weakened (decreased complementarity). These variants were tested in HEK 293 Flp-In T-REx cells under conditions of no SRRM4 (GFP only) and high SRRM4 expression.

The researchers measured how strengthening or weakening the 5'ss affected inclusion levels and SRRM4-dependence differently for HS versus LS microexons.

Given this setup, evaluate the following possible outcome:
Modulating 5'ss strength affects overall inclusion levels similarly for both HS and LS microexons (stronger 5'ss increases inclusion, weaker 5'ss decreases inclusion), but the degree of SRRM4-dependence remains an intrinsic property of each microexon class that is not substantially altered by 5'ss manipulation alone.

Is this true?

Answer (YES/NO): NO